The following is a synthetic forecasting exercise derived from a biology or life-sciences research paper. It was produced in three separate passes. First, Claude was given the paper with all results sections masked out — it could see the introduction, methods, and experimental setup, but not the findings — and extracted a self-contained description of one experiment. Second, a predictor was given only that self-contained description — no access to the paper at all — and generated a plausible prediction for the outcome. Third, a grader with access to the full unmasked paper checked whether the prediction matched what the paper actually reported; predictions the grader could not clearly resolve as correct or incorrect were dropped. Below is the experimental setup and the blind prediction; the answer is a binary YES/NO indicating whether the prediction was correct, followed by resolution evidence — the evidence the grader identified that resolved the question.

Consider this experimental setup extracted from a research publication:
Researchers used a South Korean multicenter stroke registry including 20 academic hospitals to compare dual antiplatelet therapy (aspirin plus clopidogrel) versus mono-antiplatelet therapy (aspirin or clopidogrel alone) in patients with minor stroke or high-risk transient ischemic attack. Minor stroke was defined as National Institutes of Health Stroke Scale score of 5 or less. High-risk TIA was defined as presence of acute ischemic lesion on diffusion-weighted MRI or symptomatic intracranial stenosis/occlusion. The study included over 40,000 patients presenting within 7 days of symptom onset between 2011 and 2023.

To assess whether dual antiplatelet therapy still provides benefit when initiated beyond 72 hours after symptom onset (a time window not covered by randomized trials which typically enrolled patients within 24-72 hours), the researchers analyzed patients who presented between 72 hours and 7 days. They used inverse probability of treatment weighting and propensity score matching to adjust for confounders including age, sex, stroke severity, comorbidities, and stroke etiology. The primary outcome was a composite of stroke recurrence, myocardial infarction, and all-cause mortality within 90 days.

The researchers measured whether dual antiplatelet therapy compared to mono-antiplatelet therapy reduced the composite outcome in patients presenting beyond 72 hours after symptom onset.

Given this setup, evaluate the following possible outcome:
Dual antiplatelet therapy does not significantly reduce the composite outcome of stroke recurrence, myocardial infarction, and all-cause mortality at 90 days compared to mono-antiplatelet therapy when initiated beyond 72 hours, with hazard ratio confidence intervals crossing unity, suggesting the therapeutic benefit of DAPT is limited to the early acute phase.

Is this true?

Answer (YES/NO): NO